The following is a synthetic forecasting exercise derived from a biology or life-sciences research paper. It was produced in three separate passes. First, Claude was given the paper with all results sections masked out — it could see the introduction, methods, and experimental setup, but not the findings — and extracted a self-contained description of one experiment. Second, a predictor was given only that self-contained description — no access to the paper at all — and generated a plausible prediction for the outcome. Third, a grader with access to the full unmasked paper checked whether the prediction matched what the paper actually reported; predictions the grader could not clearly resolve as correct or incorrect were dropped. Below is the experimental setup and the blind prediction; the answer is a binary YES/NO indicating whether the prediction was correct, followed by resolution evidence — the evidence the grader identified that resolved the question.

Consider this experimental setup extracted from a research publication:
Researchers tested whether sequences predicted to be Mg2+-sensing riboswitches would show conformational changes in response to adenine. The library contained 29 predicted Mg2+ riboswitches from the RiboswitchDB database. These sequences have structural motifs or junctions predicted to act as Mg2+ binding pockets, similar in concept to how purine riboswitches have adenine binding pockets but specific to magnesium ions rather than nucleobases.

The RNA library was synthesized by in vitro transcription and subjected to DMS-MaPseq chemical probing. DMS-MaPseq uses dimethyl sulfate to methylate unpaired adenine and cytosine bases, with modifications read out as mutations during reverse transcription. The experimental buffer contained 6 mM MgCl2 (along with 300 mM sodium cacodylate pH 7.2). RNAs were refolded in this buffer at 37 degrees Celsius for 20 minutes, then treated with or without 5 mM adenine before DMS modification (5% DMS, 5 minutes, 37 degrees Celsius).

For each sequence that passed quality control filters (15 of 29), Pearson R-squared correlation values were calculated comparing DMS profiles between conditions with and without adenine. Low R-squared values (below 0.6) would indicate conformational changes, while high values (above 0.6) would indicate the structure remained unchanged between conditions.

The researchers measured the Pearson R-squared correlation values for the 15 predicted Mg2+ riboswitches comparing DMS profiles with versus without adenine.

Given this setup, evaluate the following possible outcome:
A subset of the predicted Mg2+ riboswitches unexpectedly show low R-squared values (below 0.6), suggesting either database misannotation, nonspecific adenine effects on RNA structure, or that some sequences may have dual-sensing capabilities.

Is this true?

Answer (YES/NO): NO